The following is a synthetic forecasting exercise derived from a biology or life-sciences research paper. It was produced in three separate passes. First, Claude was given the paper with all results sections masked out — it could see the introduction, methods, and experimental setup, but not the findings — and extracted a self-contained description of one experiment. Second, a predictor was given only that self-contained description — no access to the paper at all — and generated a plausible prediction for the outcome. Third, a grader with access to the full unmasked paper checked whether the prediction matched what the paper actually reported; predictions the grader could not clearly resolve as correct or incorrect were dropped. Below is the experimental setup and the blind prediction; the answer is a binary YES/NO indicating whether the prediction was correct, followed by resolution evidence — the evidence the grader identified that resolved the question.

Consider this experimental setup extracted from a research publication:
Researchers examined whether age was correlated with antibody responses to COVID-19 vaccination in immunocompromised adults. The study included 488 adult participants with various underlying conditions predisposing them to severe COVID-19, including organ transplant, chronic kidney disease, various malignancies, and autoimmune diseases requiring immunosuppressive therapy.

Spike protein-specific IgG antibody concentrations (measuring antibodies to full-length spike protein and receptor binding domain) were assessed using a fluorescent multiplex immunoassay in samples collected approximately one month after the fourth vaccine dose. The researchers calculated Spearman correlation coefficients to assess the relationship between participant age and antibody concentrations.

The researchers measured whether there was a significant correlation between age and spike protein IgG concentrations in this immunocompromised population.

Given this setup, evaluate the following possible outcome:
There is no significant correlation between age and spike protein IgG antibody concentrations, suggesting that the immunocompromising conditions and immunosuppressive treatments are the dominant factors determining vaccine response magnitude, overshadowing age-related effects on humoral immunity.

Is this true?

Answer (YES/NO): NO